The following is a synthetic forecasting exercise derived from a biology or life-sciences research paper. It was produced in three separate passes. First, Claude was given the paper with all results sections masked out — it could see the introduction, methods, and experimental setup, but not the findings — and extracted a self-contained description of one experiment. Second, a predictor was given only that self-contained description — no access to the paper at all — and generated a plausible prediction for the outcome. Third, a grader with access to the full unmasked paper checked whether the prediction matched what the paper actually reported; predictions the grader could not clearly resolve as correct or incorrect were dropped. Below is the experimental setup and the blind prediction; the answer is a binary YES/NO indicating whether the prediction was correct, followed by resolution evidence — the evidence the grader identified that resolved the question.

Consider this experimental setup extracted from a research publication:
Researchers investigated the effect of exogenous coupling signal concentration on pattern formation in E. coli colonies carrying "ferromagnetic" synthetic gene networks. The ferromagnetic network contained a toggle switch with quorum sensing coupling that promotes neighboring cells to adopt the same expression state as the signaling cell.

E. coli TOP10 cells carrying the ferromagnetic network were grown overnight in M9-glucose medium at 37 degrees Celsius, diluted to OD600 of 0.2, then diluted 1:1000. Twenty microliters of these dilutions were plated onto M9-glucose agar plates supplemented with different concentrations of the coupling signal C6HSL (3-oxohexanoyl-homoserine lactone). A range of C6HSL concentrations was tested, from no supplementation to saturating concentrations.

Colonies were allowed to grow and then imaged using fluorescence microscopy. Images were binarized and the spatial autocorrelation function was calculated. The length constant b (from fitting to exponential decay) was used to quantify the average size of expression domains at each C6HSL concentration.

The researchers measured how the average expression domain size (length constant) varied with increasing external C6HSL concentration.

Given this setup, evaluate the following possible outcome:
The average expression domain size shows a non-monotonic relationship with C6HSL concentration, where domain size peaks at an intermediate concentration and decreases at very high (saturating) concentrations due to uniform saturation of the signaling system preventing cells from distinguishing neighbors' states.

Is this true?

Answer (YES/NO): NO